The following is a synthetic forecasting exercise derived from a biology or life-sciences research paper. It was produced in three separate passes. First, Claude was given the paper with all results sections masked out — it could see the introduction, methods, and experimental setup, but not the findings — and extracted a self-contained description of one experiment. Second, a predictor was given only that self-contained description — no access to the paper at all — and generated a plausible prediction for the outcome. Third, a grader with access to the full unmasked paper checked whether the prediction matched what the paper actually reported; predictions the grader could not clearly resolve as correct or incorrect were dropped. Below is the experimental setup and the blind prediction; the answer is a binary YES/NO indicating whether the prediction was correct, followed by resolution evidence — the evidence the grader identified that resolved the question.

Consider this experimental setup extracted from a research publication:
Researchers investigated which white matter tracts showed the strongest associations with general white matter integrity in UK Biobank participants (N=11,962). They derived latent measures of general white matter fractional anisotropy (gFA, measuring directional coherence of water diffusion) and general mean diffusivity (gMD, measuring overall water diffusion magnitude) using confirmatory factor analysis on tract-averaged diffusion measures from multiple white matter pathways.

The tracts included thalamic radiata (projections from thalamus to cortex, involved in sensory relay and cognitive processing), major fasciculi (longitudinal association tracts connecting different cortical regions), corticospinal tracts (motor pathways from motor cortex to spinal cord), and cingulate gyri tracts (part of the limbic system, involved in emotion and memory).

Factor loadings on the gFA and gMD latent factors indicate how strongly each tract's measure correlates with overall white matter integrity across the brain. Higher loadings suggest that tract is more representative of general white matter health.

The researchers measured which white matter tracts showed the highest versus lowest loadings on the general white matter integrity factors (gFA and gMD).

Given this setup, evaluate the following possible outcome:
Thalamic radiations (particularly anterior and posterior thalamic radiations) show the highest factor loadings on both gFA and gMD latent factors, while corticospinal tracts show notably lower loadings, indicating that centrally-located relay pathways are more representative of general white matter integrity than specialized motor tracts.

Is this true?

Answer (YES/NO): NO